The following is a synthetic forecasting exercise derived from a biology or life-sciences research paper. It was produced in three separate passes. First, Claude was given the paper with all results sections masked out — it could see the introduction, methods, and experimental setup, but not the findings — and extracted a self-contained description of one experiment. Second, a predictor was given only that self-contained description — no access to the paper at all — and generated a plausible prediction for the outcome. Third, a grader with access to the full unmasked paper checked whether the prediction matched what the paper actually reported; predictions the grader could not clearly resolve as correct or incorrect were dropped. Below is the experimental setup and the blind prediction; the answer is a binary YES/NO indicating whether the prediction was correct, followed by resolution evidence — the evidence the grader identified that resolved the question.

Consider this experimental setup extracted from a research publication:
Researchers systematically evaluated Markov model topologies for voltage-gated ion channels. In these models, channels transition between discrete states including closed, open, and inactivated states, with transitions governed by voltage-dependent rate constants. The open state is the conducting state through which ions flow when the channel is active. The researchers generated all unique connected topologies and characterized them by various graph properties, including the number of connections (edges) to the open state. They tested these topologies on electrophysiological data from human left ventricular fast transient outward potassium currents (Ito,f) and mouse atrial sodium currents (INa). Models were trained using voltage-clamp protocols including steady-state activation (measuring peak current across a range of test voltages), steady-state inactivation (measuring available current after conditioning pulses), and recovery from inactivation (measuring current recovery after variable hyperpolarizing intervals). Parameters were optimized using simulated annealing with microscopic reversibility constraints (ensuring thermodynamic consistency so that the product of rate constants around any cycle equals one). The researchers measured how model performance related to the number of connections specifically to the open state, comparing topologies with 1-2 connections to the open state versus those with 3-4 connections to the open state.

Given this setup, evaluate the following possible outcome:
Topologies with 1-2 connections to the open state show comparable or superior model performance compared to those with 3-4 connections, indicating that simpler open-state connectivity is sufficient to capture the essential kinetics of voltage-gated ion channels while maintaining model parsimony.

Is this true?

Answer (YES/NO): NO